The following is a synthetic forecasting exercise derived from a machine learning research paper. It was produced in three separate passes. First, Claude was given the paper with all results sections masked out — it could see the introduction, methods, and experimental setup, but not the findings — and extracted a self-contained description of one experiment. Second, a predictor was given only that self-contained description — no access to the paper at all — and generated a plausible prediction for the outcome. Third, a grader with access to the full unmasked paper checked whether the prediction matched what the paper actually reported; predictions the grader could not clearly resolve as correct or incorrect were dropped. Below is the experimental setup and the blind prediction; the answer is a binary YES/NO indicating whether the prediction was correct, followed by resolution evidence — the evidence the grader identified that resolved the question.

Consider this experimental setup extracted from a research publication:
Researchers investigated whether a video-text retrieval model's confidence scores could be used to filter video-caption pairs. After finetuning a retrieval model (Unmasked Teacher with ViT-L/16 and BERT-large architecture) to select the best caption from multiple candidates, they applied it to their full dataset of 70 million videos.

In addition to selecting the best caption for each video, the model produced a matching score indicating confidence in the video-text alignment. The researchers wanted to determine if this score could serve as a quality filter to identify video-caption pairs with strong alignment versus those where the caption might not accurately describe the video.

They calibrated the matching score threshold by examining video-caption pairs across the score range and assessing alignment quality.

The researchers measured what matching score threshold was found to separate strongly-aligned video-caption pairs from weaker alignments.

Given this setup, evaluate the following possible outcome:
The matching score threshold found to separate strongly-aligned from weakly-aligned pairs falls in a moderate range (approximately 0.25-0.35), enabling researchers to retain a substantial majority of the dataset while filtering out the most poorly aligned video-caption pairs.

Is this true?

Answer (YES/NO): NO